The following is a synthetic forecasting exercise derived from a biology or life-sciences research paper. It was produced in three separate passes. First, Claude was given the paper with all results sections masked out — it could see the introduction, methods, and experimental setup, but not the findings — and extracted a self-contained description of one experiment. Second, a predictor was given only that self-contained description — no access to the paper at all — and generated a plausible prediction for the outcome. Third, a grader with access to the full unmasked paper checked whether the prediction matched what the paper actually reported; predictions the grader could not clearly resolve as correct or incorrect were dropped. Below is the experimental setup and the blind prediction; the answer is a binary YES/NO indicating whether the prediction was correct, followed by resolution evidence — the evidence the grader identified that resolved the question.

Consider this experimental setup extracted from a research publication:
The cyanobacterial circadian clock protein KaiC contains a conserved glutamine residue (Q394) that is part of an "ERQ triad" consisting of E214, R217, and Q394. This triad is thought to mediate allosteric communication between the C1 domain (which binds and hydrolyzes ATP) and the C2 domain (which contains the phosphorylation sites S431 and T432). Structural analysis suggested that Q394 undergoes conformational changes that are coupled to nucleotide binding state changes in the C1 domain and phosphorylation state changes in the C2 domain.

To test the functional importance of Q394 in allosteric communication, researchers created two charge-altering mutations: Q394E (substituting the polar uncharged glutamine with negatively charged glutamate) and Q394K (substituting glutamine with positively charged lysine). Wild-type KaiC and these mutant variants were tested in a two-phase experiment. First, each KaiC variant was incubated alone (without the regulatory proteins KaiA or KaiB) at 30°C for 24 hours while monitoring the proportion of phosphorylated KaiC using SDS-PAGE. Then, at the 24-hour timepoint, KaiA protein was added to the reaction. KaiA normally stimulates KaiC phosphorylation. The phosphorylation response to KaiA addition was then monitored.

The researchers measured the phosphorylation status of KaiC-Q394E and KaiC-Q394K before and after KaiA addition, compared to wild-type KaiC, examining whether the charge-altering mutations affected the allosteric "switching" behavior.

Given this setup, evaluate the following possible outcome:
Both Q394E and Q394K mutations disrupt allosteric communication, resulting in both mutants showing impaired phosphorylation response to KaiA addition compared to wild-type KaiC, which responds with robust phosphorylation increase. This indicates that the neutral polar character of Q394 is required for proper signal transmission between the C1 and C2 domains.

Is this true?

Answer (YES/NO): NO